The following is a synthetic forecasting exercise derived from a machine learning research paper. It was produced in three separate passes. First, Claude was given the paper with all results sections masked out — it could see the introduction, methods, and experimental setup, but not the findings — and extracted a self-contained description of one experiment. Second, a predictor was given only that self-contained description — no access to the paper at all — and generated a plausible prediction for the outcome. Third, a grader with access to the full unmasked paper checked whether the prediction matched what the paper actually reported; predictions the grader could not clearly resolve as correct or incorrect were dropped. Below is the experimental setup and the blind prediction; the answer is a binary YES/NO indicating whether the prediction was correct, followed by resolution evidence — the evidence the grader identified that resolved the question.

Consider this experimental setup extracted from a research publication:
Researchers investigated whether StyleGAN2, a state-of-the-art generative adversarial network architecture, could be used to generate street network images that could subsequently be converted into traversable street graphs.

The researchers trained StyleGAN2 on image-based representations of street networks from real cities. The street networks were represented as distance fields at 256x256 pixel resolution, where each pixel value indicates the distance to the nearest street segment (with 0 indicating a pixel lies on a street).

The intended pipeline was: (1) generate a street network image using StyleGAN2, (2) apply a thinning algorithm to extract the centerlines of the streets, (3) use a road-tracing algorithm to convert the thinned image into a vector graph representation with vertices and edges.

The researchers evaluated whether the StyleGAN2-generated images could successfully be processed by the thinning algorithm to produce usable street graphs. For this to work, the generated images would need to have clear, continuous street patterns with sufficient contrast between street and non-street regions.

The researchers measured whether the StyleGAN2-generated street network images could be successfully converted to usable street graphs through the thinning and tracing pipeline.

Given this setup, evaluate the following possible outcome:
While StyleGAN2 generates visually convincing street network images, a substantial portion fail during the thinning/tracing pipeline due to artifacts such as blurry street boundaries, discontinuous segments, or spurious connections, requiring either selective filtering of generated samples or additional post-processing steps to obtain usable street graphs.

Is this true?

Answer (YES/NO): NO